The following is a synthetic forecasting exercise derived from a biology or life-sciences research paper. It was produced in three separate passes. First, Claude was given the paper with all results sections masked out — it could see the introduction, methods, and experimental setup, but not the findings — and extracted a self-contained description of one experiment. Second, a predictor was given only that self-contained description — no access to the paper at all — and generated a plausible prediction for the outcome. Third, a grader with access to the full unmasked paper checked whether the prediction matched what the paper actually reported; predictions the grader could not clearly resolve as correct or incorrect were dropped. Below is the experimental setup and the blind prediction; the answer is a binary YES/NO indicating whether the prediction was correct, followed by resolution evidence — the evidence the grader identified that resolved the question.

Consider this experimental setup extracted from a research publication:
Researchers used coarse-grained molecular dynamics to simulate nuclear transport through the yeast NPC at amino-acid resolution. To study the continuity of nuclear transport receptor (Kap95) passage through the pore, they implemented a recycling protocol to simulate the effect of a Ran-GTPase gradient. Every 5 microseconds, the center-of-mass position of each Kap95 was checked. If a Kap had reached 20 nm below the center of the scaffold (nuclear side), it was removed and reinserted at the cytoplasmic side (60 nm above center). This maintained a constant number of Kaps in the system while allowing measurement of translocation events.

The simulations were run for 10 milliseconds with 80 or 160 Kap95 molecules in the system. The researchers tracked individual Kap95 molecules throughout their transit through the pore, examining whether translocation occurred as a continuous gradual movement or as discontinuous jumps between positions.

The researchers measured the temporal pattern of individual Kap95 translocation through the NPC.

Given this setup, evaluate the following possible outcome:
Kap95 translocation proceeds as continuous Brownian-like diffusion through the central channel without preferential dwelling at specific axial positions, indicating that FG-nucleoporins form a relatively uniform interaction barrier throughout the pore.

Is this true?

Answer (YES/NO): NO